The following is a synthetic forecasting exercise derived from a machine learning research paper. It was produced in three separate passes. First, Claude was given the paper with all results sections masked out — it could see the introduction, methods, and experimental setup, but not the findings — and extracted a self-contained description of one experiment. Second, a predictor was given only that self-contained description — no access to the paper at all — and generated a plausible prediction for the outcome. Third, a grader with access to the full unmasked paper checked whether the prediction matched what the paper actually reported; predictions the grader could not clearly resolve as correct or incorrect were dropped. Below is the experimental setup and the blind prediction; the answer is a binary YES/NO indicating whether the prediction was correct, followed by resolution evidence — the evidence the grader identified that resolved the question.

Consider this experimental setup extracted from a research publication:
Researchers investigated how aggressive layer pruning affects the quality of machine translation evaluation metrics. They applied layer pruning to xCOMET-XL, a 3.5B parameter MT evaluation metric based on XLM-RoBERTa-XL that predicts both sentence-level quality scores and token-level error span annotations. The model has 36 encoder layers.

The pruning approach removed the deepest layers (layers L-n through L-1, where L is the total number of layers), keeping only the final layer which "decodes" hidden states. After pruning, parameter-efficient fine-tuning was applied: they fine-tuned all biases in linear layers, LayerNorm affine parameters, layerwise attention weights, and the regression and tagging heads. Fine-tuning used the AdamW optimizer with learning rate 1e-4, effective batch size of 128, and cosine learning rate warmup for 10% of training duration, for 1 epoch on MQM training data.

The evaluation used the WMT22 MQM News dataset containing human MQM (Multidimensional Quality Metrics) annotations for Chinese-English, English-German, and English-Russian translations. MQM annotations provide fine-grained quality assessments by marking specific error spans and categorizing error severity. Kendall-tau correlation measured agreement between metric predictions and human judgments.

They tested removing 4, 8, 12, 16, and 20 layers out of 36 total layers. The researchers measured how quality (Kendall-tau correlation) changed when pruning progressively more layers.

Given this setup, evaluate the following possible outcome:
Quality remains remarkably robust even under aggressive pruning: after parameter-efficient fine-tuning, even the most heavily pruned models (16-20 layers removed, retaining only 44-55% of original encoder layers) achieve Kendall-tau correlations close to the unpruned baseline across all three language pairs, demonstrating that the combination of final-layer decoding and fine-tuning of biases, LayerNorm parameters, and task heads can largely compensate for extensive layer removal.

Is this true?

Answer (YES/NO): NO